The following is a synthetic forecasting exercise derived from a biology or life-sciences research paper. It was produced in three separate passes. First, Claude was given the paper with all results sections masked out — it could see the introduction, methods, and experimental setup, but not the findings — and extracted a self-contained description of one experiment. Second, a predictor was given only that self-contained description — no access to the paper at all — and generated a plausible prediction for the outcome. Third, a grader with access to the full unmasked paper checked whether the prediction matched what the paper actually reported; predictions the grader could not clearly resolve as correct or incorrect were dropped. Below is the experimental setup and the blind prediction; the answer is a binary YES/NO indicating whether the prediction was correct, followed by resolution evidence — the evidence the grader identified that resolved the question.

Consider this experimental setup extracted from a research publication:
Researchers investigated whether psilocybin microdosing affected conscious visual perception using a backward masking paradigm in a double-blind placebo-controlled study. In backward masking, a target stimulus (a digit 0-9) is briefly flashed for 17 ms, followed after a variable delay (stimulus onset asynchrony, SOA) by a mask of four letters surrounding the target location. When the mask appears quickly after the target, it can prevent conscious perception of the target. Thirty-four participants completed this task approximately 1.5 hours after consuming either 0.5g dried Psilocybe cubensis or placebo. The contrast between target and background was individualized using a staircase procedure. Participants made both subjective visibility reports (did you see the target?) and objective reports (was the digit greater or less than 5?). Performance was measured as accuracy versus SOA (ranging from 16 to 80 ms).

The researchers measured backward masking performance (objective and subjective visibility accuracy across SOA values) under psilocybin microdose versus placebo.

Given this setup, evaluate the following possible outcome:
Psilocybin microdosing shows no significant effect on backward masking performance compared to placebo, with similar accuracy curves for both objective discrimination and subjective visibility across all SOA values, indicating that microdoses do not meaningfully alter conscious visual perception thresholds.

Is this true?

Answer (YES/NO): YES